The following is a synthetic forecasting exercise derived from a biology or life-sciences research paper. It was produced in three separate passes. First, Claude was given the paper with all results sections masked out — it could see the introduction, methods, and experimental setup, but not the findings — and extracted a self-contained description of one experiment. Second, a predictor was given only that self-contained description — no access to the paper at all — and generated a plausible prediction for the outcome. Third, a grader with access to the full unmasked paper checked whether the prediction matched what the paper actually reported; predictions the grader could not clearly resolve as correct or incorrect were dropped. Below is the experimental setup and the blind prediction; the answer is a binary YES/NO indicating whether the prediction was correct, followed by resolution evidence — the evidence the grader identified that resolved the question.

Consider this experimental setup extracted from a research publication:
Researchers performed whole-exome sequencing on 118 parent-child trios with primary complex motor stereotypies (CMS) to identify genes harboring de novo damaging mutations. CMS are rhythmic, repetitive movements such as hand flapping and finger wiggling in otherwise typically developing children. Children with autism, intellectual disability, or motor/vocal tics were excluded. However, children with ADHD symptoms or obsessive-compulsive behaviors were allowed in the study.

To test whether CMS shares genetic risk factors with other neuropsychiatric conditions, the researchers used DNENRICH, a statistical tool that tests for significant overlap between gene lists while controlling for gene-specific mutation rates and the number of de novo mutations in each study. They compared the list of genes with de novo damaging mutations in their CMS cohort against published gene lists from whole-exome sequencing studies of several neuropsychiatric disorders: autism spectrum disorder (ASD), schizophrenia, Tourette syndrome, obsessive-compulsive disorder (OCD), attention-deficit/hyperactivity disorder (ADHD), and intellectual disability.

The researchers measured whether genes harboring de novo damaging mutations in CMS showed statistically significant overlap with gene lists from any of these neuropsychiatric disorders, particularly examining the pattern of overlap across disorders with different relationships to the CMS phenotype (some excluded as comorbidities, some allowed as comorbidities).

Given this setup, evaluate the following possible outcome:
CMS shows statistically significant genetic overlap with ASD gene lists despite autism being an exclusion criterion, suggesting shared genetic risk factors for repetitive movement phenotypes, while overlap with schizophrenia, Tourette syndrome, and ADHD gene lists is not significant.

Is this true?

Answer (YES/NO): NO